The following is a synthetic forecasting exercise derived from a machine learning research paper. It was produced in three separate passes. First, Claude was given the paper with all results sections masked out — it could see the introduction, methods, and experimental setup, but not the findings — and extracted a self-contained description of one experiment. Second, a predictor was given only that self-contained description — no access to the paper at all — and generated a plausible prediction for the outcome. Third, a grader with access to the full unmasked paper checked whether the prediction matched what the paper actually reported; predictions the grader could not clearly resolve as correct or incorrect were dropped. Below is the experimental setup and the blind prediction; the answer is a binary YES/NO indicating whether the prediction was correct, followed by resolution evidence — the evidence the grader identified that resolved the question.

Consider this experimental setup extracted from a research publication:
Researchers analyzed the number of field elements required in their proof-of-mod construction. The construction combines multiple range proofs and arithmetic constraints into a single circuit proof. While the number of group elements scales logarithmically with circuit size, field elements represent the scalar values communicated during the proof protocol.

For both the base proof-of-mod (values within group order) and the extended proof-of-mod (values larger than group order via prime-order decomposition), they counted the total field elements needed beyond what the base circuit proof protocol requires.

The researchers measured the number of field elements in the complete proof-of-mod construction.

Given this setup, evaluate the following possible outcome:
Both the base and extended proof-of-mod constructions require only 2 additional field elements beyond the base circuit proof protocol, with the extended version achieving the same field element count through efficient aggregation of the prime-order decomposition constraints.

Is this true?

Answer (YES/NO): NO